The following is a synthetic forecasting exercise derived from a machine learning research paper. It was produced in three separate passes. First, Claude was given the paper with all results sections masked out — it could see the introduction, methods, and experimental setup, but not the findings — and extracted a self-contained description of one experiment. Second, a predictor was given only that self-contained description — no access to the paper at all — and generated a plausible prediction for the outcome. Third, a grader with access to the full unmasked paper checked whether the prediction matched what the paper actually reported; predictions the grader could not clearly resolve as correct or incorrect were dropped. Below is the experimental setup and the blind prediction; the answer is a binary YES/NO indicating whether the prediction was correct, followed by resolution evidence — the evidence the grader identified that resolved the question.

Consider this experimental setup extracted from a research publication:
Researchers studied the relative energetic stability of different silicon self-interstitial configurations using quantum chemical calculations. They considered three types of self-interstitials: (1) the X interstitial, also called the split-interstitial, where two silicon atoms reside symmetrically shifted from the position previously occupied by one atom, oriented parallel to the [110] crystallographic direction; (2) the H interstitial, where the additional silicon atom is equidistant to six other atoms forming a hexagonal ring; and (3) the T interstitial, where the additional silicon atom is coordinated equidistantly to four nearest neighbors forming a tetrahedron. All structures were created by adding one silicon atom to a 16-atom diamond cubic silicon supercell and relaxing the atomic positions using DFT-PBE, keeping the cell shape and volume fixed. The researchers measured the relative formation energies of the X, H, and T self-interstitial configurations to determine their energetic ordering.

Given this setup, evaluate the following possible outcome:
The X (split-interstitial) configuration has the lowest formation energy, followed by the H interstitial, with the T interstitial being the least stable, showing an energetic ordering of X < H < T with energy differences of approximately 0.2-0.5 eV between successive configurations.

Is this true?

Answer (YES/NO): NO